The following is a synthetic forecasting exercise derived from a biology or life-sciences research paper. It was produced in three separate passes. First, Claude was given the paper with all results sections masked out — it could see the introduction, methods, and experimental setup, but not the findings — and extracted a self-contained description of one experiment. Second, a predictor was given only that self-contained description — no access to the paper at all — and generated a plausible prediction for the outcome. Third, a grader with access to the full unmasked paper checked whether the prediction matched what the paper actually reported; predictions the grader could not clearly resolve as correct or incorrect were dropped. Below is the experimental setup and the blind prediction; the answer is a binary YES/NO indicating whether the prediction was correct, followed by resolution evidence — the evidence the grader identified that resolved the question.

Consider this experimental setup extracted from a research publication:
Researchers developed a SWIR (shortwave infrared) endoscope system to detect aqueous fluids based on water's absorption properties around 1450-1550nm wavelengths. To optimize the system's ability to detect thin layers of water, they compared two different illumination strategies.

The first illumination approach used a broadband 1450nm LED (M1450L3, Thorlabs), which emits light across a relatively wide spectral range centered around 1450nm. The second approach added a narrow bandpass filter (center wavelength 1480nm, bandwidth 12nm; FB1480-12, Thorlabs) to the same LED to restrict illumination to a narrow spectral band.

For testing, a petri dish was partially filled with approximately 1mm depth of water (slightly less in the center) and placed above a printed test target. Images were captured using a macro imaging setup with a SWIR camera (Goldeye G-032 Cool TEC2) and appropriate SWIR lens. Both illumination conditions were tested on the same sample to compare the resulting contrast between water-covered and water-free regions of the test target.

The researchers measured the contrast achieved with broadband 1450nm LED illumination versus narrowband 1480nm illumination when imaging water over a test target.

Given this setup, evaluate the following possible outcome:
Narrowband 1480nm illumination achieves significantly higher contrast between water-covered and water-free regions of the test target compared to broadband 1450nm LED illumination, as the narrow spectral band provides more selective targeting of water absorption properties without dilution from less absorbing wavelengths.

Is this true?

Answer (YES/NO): YES